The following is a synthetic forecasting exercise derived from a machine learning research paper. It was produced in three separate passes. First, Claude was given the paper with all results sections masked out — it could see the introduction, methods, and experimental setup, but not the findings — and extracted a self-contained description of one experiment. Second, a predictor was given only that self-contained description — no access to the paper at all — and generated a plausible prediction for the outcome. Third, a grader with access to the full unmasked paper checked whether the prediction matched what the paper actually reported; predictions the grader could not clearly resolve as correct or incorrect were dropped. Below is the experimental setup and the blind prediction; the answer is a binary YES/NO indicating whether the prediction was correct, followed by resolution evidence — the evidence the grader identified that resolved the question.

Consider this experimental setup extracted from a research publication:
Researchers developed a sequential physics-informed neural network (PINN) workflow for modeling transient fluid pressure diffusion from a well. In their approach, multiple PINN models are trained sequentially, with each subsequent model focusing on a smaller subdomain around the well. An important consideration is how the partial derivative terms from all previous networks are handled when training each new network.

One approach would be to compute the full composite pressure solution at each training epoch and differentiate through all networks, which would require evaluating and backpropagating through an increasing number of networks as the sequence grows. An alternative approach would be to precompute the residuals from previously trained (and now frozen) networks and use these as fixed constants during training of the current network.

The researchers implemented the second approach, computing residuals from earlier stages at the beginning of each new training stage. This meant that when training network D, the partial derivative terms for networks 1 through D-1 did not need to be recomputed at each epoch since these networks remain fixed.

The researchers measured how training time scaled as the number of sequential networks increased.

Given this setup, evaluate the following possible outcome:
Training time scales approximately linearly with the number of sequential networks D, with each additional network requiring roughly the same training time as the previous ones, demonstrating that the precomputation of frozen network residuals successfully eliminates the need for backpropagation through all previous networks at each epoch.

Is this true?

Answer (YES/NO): NO